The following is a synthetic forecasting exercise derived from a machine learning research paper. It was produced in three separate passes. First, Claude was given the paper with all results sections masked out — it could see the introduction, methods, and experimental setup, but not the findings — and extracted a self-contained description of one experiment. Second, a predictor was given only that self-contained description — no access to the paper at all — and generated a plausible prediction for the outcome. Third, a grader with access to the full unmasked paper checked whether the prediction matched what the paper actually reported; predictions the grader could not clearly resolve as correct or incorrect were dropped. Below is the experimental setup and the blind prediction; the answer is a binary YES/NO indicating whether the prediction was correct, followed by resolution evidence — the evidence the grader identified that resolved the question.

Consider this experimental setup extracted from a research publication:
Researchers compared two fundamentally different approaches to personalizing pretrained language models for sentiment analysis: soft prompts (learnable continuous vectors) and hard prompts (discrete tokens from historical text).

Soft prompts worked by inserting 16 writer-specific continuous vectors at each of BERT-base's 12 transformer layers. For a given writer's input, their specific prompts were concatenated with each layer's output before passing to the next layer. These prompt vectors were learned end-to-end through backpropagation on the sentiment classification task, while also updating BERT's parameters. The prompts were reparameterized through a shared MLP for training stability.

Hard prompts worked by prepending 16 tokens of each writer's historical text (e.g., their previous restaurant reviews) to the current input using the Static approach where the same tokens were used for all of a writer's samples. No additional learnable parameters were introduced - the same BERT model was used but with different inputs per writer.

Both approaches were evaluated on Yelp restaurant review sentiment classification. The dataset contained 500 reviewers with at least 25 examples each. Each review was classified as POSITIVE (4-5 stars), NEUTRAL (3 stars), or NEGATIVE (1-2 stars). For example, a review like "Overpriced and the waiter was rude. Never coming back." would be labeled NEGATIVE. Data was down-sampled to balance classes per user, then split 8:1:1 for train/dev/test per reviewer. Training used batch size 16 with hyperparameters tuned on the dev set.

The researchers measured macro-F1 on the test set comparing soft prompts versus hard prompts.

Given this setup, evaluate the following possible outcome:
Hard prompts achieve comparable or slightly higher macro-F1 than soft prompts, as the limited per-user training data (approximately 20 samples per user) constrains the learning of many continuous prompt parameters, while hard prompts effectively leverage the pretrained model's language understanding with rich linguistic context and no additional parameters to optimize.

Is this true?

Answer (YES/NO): YES